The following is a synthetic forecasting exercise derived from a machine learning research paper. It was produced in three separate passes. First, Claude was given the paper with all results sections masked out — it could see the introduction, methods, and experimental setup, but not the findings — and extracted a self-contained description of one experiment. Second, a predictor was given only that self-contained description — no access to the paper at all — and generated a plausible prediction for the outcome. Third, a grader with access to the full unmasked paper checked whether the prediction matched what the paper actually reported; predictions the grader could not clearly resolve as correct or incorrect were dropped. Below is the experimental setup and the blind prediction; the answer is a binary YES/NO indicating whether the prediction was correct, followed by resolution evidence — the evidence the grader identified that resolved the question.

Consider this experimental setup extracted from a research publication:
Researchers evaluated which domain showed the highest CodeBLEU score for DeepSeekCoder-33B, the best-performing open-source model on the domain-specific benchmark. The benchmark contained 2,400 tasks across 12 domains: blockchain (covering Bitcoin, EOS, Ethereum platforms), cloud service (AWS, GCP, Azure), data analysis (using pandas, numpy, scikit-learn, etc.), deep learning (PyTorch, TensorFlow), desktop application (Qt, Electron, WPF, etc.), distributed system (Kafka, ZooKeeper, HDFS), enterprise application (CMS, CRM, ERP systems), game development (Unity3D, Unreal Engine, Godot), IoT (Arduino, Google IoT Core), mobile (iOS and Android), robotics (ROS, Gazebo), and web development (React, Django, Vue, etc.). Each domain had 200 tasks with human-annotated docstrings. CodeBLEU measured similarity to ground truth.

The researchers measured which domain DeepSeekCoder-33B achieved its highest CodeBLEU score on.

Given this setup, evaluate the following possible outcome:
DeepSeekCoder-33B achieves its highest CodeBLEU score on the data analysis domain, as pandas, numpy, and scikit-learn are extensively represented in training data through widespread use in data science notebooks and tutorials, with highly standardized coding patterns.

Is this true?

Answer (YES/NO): NO